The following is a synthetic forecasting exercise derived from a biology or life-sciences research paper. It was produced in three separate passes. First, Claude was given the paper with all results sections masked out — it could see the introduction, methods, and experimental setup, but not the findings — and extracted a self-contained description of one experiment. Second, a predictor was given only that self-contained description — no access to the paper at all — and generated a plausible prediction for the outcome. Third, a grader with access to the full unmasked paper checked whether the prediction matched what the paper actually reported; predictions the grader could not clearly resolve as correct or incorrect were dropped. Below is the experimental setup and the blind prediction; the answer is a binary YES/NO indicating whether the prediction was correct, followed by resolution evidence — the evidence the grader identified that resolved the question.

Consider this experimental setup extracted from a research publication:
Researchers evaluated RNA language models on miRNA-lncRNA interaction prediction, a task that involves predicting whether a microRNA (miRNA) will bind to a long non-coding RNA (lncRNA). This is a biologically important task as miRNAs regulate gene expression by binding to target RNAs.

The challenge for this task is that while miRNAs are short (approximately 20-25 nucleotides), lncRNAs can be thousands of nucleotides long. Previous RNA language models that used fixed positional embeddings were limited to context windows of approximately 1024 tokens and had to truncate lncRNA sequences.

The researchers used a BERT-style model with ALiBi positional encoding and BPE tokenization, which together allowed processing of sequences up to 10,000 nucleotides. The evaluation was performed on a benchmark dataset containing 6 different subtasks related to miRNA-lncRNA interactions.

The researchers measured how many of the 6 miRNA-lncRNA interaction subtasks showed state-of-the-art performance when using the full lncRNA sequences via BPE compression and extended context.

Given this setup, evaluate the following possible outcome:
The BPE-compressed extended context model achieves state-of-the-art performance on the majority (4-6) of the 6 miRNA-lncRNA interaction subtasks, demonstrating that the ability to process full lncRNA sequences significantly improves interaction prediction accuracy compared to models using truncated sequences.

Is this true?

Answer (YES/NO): YES